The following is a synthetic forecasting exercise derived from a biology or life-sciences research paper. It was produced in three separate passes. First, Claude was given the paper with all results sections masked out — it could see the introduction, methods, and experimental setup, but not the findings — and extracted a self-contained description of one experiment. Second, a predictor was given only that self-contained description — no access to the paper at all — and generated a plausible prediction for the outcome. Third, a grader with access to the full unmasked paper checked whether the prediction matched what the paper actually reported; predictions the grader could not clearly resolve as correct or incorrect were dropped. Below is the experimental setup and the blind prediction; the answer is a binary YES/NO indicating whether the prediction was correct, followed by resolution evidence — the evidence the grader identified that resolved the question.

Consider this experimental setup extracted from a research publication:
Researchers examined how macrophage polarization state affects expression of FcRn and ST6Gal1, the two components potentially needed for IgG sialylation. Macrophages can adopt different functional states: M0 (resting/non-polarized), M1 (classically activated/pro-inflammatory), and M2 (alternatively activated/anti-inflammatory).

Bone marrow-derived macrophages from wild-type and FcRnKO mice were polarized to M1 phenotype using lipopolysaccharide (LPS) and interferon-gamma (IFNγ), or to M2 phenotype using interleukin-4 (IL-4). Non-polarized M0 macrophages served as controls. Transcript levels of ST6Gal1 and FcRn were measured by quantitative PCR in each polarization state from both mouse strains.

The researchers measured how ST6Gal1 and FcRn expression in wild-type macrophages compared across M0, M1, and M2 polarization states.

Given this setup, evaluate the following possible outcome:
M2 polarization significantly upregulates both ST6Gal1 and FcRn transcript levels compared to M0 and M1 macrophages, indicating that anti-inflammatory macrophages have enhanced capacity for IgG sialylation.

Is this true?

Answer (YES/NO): NO